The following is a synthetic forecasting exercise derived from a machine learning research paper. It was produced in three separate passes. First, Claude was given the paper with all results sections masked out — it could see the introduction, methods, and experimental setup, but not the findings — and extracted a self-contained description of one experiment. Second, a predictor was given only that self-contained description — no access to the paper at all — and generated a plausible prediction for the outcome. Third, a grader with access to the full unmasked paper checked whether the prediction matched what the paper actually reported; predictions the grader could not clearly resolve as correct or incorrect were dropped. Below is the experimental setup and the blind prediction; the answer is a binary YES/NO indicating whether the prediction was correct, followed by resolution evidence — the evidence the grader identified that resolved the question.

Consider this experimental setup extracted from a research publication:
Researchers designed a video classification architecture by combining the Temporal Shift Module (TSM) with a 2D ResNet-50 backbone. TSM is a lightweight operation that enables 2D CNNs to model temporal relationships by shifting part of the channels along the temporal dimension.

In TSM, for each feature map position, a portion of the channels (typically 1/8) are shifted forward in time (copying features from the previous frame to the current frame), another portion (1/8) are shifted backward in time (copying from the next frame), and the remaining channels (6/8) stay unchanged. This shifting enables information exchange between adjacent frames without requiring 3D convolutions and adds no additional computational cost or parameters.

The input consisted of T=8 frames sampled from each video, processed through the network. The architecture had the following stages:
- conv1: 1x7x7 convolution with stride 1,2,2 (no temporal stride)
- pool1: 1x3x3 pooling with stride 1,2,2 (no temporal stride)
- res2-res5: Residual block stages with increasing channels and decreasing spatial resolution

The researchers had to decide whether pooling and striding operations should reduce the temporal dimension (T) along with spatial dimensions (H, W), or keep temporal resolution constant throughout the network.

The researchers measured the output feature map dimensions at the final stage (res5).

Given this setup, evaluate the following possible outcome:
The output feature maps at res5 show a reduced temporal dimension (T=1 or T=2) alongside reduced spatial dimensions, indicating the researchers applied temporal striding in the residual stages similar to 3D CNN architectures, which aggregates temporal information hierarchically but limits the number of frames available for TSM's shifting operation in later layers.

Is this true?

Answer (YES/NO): NO